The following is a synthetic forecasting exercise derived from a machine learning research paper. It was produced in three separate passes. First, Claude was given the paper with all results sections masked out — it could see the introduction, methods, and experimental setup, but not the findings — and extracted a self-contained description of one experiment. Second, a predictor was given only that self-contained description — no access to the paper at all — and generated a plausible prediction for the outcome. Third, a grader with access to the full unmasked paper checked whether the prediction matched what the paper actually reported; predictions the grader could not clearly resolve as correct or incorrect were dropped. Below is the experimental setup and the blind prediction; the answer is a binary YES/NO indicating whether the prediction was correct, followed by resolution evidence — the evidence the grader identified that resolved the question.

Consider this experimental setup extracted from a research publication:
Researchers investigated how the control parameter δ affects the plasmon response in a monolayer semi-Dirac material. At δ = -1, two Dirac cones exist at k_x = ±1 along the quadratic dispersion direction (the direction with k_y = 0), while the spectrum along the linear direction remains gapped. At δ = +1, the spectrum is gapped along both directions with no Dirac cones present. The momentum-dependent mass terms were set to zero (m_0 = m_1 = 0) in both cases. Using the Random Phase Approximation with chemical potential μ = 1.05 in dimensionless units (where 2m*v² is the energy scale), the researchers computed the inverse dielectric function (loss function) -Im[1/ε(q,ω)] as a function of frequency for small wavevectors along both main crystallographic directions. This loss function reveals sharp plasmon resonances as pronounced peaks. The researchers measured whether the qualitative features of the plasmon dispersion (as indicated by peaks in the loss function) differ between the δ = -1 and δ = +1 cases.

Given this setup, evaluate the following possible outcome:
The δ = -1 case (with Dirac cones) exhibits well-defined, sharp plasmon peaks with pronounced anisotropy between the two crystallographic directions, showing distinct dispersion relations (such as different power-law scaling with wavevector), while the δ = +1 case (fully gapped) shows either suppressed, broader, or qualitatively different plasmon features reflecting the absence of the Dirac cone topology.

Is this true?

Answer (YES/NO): YES